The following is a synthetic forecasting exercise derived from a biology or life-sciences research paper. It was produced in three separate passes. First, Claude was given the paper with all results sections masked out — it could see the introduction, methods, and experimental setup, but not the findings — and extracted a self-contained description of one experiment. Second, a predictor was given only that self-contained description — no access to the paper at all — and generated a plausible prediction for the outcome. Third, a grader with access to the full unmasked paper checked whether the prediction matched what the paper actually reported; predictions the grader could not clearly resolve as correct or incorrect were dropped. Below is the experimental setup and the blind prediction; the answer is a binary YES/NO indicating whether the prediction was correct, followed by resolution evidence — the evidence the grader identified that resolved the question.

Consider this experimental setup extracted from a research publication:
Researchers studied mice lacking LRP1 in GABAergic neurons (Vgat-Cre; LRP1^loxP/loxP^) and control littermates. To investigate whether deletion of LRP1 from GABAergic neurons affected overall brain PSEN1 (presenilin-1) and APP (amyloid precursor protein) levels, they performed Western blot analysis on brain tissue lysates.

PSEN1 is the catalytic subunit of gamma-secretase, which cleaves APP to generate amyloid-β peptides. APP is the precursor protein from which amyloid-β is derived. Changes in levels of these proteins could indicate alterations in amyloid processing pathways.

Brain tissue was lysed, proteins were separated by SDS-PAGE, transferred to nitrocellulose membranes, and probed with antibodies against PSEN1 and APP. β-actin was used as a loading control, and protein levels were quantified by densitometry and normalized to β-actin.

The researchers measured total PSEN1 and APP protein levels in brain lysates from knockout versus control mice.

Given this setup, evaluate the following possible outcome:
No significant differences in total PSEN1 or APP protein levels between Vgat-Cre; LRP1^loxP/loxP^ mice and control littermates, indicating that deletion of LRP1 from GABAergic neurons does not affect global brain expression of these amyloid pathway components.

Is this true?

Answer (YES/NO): YES